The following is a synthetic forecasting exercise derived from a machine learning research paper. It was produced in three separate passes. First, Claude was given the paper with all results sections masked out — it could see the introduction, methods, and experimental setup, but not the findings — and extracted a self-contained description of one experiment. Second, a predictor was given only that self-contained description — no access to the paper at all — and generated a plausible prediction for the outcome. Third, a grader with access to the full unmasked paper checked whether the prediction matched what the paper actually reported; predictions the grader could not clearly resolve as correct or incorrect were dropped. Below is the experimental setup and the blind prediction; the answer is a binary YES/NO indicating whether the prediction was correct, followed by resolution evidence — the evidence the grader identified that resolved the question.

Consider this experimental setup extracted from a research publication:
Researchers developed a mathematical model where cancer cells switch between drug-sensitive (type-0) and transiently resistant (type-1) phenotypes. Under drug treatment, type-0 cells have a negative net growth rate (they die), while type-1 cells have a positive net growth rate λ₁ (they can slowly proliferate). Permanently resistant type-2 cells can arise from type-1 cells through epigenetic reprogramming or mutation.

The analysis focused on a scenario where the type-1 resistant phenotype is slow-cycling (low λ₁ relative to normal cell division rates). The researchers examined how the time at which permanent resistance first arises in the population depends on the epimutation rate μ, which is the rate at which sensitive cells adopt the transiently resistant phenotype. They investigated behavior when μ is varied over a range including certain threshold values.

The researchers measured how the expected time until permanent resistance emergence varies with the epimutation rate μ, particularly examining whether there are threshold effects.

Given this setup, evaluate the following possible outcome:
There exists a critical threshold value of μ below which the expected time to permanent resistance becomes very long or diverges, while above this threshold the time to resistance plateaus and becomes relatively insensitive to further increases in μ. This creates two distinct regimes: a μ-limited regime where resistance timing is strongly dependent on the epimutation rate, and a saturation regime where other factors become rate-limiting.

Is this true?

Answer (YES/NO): NO